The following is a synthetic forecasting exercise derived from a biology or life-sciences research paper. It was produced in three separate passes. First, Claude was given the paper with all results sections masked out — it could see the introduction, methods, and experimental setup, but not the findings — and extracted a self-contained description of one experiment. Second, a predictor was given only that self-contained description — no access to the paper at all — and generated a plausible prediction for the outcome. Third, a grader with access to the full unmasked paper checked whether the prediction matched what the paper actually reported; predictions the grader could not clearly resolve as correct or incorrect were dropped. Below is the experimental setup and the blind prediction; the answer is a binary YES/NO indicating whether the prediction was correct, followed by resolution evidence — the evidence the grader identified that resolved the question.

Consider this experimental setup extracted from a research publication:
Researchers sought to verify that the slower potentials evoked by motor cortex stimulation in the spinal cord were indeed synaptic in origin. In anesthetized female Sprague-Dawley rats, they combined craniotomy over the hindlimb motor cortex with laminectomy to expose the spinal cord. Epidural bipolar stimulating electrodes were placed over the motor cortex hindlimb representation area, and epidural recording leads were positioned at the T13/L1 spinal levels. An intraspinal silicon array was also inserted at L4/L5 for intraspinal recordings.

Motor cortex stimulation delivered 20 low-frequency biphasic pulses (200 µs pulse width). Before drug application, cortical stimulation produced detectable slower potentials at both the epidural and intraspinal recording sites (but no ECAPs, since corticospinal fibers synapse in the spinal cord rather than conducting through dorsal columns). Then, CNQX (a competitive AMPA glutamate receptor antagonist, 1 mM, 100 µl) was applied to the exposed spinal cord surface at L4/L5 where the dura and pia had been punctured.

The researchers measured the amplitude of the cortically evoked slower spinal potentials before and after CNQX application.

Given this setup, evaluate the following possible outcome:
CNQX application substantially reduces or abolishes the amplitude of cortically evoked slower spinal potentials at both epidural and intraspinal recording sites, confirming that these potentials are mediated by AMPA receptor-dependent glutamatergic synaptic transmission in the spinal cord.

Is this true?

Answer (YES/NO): YES